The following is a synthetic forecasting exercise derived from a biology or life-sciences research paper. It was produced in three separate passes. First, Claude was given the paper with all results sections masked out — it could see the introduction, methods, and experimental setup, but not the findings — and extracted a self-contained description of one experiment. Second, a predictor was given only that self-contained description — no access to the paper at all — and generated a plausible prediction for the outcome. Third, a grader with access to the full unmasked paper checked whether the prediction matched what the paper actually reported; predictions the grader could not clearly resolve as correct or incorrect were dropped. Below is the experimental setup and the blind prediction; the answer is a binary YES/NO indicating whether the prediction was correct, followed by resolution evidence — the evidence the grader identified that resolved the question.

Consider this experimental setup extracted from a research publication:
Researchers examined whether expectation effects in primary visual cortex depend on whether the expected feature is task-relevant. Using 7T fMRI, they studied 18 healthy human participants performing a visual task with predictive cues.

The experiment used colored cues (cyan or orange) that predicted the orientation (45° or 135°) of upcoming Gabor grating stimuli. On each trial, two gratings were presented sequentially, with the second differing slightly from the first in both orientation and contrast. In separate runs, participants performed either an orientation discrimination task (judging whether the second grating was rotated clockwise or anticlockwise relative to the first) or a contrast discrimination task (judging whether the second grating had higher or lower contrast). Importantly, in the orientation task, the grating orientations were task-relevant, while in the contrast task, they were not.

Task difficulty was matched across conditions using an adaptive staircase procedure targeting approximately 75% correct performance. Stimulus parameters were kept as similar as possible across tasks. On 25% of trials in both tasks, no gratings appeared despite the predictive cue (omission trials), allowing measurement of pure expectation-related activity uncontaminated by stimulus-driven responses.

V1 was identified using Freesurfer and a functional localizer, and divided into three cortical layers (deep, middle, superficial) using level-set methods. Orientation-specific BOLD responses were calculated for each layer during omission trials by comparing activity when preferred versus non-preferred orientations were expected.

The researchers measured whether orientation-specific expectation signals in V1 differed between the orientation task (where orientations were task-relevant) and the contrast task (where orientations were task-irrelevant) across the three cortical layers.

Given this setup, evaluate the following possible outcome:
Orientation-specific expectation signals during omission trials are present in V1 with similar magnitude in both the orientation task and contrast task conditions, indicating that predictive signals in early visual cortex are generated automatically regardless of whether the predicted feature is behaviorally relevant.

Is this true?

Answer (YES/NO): NO